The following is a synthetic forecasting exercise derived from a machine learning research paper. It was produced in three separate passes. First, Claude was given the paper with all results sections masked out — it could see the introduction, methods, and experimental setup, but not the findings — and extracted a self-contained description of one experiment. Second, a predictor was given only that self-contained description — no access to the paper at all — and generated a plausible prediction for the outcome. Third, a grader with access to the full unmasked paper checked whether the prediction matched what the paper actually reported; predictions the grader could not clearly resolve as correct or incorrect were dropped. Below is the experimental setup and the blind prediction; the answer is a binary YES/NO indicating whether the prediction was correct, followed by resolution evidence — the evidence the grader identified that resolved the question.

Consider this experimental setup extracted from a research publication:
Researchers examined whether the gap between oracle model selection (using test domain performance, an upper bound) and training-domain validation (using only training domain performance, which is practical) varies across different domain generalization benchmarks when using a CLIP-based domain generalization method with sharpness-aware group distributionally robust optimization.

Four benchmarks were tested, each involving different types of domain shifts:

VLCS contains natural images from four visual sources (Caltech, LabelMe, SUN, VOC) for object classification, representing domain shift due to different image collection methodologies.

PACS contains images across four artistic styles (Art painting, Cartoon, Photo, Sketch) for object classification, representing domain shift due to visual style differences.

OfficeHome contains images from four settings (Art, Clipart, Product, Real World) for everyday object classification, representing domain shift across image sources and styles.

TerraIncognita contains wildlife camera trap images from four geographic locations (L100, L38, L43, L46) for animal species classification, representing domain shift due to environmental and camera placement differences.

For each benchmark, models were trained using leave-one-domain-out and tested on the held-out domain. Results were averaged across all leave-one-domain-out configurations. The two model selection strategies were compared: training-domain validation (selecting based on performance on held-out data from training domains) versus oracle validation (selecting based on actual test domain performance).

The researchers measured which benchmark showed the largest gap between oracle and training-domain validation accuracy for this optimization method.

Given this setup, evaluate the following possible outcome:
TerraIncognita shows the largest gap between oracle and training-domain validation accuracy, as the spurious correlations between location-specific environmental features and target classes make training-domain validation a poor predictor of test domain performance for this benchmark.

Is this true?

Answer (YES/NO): YES